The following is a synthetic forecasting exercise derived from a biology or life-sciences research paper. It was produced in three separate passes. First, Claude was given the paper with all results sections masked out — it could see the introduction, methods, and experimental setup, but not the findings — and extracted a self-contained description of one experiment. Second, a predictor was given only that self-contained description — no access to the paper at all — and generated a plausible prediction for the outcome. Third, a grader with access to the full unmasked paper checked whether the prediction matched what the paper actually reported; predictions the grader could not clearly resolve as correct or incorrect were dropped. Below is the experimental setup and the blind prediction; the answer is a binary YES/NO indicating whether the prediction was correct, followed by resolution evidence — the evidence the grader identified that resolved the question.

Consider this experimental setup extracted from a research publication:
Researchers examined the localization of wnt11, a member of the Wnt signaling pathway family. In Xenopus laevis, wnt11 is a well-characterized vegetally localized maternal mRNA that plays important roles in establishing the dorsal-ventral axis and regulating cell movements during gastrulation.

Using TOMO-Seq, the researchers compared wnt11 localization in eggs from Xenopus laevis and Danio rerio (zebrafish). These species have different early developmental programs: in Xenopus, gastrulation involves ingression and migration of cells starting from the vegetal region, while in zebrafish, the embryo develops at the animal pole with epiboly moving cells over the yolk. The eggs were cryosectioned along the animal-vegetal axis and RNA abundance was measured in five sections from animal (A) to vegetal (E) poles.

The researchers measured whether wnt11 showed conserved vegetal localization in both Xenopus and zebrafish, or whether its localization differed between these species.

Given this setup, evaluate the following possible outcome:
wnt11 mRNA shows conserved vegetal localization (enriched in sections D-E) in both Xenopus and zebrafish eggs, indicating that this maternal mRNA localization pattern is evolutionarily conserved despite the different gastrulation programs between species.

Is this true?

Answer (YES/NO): NO